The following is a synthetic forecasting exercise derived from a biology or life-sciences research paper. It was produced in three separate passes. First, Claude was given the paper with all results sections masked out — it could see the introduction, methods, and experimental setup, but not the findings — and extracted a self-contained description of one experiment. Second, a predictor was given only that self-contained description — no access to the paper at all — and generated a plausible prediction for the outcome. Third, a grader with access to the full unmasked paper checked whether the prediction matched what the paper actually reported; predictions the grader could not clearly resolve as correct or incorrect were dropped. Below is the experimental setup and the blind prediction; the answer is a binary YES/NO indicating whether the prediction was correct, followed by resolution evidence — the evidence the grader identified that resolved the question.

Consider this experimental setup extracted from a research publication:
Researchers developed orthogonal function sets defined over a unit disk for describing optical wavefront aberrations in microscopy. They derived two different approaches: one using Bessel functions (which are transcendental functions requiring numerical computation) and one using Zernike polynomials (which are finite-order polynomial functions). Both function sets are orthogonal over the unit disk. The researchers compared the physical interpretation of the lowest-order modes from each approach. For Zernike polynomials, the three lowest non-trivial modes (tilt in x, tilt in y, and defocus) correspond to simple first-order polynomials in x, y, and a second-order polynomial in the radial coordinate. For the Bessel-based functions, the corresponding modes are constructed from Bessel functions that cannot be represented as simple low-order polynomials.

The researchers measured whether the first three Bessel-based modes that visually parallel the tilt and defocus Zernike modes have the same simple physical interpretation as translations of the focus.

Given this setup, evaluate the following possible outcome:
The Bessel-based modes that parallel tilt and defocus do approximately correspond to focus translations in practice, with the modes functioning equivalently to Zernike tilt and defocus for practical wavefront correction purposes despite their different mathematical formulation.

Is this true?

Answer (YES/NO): NO